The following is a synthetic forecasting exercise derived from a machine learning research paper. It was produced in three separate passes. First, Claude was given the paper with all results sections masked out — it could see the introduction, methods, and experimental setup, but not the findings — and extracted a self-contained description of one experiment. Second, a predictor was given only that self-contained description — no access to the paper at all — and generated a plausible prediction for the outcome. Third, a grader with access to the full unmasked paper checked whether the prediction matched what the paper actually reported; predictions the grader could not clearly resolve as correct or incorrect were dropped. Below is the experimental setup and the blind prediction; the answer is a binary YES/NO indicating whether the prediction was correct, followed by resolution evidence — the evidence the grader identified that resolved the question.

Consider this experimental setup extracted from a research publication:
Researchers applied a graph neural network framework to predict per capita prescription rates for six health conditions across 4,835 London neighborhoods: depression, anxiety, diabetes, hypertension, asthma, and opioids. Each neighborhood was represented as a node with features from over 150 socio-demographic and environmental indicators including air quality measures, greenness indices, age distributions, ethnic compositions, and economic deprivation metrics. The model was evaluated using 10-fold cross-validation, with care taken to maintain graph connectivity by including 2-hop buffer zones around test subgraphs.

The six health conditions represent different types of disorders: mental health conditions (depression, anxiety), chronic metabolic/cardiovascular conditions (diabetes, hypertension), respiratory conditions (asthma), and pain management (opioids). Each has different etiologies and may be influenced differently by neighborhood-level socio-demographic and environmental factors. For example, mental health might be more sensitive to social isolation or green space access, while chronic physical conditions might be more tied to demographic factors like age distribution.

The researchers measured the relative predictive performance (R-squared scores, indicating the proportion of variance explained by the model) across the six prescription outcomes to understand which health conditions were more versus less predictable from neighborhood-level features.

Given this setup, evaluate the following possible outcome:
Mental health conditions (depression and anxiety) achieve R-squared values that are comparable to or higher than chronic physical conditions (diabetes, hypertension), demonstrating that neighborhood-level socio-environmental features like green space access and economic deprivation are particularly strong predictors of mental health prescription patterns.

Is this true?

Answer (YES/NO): YES